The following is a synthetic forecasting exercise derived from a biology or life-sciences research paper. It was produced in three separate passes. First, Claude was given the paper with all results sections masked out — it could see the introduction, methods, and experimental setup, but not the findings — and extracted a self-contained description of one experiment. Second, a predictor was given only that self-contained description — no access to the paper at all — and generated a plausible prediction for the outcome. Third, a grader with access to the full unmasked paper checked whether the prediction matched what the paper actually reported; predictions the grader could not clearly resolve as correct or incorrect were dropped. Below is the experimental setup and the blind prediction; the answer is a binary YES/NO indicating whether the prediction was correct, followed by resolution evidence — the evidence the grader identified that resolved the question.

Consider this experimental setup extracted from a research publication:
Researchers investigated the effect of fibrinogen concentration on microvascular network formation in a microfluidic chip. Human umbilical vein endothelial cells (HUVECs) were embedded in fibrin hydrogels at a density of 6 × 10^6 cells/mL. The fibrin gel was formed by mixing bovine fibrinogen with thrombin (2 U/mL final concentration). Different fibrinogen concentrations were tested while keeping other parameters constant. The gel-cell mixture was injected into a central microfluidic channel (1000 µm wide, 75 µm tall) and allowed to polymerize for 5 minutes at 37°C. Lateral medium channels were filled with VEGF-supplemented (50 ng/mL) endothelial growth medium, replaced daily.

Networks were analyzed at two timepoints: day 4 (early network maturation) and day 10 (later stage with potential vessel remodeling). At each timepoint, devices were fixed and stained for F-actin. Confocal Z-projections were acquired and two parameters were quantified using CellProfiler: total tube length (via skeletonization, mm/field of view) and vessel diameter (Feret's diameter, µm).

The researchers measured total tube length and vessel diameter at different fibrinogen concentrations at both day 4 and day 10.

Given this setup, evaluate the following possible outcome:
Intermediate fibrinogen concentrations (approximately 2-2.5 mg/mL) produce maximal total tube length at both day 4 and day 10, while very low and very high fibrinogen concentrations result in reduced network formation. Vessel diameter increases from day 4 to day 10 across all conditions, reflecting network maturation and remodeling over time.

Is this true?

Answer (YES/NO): NO